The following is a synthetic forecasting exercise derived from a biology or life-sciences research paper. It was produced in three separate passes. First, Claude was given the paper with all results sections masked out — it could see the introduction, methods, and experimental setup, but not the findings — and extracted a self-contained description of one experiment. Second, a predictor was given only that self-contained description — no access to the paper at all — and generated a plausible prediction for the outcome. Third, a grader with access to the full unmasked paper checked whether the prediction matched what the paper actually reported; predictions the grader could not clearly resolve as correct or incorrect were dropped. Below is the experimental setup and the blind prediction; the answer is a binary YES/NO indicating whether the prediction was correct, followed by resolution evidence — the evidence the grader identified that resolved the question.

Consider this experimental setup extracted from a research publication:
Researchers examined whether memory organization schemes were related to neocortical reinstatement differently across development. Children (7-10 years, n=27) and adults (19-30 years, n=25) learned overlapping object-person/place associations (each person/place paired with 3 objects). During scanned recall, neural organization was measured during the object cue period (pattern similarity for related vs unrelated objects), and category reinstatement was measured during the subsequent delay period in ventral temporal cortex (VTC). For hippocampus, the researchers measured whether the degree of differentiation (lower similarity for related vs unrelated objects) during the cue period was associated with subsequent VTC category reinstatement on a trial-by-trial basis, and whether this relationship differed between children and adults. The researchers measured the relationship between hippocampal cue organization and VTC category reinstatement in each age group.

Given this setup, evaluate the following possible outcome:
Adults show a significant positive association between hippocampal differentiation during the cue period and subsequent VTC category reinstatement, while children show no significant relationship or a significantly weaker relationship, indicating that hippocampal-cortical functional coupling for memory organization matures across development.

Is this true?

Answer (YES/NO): NO